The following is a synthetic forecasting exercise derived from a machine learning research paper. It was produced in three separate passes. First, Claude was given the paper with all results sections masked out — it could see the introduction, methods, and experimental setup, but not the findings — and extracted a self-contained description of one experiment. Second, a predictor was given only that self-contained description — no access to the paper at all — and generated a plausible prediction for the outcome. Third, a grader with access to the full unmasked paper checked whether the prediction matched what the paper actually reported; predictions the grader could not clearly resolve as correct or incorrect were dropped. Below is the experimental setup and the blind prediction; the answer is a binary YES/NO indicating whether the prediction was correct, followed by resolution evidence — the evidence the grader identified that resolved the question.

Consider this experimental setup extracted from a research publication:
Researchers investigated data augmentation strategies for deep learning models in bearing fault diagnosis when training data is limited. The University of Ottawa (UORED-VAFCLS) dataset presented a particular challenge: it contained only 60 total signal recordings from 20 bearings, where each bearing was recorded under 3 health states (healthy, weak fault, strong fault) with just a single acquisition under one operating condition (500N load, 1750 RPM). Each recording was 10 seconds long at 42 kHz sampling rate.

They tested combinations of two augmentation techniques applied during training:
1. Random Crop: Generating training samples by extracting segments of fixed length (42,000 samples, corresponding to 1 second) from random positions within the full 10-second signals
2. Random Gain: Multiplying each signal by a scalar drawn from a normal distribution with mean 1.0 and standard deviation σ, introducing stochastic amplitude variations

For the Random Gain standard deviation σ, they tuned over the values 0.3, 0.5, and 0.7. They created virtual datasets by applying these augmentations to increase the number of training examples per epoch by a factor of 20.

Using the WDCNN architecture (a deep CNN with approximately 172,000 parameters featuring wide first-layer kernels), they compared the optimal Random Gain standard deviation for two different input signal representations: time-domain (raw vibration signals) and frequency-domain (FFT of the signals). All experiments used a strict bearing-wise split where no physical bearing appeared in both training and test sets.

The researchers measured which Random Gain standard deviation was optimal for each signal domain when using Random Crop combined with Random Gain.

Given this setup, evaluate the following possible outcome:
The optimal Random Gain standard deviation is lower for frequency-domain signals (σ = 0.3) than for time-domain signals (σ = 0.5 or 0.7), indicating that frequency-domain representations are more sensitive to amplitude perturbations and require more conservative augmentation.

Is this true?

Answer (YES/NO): YES